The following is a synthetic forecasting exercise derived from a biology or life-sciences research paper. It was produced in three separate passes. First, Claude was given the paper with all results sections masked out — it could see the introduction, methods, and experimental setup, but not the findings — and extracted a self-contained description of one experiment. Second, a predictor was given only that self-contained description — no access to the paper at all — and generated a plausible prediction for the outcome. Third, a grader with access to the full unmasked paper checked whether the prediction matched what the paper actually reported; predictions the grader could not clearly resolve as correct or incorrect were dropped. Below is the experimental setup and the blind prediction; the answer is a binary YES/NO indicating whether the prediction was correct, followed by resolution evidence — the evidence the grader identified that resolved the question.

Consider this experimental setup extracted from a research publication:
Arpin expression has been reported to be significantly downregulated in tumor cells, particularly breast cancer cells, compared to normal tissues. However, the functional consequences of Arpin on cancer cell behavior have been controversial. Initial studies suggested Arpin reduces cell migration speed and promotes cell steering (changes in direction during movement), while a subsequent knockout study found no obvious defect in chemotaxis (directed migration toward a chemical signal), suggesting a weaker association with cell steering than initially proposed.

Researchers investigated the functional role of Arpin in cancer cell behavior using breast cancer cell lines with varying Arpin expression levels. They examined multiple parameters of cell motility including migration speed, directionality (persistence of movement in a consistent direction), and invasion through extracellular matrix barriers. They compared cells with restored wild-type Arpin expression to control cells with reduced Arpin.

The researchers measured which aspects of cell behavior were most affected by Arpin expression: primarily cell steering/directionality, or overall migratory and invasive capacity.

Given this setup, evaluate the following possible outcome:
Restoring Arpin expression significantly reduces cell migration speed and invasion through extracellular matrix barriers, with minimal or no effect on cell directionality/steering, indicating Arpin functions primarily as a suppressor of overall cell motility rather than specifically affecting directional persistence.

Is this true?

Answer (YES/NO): NO